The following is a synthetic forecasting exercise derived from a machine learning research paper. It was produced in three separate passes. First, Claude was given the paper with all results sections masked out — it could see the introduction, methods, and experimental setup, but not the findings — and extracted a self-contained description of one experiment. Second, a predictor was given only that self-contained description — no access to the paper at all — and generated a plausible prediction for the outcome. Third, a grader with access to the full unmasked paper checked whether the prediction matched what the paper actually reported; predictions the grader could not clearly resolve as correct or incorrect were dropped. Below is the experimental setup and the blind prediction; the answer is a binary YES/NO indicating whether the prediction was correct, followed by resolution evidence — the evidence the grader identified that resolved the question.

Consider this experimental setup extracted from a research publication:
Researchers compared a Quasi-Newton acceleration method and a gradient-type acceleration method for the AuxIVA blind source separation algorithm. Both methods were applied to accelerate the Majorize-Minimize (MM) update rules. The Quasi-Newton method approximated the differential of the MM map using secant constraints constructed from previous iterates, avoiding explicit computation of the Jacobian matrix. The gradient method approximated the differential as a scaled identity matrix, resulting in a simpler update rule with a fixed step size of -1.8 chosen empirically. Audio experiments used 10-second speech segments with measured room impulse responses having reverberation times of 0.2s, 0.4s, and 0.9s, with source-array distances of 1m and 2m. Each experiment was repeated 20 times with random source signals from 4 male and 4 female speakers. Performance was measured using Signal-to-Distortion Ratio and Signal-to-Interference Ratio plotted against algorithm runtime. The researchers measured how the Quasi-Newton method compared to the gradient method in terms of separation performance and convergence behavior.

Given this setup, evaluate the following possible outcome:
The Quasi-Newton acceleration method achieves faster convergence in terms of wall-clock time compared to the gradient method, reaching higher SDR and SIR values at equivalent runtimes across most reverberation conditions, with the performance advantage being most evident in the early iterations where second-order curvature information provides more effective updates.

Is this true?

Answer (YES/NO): NO